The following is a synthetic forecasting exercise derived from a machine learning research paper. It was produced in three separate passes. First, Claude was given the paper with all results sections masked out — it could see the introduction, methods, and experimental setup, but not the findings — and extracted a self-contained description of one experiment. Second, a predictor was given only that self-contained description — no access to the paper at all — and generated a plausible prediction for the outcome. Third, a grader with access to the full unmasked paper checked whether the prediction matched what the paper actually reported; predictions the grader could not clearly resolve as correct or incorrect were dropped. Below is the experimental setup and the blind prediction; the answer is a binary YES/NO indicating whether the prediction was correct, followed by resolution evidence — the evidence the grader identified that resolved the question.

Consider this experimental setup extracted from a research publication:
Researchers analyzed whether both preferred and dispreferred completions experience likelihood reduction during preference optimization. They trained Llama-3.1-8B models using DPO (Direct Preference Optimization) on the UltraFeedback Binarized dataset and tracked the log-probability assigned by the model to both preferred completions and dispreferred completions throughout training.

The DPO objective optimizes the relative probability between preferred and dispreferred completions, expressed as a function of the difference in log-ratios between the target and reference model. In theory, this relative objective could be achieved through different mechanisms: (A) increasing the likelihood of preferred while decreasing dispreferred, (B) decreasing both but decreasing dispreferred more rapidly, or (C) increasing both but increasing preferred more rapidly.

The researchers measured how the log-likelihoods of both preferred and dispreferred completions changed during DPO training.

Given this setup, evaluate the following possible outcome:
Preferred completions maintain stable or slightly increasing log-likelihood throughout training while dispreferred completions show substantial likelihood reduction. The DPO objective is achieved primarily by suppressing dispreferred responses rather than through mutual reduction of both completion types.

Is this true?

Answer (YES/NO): NO